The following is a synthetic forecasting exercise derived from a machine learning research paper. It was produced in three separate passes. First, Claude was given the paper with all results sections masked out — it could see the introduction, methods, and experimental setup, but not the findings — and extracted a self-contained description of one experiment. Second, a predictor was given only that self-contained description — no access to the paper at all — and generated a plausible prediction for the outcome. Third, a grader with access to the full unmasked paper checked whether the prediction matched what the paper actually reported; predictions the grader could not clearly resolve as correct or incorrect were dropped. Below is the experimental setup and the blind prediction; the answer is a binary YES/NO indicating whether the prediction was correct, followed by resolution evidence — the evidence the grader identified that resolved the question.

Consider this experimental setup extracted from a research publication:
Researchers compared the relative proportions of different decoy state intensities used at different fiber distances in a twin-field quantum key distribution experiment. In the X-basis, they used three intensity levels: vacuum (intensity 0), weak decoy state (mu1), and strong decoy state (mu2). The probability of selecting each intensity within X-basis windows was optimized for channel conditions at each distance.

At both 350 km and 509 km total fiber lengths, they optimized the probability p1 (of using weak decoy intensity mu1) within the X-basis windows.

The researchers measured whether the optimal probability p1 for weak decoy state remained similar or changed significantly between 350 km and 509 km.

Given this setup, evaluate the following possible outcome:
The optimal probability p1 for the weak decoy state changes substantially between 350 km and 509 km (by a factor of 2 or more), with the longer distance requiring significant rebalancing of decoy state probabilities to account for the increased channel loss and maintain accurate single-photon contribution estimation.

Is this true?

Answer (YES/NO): NO